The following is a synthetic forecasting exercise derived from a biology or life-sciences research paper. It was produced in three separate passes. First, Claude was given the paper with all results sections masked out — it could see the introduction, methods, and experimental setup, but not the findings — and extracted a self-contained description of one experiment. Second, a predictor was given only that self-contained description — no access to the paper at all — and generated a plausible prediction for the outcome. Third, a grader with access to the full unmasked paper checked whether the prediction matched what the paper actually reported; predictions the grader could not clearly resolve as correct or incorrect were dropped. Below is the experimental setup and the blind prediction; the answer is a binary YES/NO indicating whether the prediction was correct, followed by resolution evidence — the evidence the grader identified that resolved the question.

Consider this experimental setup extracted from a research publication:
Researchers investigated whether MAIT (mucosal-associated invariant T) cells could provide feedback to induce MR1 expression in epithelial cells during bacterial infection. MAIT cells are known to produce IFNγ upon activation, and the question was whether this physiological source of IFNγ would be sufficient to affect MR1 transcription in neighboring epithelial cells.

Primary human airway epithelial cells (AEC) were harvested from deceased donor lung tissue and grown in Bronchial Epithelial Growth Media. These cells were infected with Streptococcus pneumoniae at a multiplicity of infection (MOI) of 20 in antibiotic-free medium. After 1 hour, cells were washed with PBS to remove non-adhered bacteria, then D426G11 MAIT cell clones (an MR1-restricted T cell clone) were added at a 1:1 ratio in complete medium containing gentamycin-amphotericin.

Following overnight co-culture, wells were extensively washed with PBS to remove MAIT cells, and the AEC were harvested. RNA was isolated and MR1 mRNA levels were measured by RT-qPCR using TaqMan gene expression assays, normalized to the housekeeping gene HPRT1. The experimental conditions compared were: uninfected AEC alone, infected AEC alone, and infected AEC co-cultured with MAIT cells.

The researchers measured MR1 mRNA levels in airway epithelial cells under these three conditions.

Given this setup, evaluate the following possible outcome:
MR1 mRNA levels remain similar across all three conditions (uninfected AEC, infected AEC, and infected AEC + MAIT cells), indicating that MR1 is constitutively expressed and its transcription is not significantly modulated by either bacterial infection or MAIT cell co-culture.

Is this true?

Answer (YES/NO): NO